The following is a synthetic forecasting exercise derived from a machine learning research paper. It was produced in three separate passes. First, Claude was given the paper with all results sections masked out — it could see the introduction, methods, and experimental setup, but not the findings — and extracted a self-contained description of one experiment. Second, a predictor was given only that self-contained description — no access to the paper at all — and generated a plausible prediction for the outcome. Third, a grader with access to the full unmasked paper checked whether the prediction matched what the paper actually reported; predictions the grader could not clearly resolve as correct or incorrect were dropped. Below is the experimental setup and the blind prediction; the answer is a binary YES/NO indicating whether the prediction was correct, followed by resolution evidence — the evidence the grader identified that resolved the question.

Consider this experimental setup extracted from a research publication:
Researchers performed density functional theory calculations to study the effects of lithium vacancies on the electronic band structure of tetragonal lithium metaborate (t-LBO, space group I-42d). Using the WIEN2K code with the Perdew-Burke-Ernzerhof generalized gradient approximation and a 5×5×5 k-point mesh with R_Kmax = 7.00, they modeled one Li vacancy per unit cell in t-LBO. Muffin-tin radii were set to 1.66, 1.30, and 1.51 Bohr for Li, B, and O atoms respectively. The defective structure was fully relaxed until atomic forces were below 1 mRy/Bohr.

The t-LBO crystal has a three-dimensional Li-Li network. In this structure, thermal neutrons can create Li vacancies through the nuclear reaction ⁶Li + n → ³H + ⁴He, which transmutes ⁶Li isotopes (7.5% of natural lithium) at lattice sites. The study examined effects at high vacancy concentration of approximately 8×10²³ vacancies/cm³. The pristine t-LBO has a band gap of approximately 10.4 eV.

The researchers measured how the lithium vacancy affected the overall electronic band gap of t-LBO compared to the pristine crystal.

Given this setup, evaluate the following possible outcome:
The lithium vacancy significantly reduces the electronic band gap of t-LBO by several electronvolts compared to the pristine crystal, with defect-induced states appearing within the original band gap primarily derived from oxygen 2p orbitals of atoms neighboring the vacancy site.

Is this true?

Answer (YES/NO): NO